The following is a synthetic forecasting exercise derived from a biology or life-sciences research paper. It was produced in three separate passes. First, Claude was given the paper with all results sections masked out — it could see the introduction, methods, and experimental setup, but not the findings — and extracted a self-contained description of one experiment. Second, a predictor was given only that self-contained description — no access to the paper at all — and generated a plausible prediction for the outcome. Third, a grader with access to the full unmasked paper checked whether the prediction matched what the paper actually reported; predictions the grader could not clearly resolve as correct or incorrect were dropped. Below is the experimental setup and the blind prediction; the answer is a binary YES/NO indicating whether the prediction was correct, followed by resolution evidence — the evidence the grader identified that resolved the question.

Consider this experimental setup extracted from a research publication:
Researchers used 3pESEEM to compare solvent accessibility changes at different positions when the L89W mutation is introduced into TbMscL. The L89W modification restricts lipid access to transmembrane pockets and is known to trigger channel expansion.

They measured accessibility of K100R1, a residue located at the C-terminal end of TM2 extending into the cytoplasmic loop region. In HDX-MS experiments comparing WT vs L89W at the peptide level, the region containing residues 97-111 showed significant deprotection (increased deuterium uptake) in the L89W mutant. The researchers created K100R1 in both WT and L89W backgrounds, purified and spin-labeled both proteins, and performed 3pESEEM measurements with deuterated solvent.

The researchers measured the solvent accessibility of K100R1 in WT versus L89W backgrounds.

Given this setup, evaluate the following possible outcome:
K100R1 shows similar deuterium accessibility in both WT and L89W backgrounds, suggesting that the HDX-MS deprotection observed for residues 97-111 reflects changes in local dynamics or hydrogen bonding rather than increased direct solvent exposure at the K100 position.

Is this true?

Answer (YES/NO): NO